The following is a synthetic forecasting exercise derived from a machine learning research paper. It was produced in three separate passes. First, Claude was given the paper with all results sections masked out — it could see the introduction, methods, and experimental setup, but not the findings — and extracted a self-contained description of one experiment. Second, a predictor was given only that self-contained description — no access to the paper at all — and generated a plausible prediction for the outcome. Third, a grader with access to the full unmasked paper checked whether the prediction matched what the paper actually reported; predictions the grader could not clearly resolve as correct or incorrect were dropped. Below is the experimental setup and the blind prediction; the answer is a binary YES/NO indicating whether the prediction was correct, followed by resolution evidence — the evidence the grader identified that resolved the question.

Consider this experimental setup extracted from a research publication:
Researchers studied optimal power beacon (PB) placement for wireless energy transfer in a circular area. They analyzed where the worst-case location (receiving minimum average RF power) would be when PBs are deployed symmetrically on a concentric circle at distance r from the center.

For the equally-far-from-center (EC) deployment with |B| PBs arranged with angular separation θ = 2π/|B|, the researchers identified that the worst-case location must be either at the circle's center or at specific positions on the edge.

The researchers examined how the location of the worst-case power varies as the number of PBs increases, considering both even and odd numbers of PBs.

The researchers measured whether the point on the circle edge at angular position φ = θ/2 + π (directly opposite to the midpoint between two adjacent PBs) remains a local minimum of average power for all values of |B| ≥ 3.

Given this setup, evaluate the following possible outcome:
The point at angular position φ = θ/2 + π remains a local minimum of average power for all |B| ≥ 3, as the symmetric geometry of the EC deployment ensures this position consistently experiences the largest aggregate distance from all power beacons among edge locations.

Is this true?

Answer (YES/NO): NO